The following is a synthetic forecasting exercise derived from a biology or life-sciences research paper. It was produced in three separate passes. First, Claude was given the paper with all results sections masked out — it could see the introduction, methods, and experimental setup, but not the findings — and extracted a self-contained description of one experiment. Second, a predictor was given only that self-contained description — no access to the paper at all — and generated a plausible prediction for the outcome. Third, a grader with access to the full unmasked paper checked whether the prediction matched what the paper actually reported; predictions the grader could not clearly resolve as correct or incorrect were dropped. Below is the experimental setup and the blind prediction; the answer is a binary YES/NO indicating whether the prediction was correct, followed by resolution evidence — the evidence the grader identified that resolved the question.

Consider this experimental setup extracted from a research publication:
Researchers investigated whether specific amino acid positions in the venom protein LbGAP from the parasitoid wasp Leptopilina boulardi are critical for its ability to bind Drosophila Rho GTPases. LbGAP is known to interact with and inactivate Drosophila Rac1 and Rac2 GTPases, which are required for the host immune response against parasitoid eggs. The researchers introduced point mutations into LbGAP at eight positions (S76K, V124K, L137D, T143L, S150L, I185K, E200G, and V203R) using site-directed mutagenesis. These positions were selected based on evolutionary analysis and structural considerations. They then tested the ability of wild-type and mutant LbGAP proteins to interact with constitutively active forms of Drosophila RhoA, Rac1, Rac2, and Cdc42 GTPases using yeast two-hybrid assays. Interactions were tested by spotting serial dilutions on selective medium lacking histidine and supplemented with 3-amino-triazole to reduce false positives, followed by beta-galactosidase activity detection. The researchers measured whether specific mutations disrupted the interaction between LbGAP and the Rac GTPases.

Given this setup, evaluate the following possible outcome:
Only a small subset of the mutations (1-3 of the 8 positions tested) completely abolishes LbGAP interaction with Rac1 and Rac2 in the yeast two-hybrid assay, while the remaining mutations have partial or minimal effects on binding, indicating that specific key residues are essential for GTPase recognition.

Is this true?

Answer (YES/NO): NO